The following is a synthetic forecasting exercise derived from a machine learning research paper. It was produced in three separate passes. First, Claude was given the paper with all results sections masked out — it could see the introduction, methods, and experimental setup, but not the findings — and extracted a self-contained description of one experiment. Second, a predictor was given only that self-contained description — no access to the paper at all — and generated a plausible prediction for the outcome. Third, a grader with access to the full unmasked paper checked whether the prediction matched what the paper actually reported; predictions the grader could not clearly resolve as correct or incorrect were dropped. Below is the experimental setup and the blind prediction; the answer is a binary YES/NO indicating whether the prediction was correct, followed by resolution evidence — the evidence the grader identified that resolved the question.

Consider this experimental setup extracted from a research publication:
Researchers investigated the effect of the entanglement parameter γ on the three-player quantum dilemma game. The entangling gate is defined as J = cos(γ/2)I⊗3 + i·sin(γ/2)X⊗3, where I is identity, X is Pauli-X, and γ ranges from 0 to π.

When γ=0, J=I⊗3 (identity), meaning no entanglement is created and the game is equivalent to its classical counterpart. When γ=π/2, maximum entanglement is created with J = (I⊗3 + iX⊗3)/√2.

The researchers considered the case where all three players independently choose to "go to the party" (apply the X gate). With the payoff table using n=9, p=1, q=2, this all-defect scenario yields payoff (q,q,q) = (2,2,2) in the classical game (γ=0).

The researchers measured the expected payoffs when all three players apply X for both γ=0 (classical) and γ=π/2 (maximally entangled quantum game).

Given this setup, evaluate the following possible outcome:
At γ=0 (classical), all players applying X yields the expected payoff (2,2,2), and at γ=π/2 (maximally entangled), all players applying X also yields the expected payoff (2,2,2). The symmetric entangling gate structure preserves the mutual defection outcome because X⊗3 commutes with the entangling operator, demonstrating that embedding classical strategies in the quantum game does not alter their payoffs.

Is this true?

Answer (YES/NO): YES